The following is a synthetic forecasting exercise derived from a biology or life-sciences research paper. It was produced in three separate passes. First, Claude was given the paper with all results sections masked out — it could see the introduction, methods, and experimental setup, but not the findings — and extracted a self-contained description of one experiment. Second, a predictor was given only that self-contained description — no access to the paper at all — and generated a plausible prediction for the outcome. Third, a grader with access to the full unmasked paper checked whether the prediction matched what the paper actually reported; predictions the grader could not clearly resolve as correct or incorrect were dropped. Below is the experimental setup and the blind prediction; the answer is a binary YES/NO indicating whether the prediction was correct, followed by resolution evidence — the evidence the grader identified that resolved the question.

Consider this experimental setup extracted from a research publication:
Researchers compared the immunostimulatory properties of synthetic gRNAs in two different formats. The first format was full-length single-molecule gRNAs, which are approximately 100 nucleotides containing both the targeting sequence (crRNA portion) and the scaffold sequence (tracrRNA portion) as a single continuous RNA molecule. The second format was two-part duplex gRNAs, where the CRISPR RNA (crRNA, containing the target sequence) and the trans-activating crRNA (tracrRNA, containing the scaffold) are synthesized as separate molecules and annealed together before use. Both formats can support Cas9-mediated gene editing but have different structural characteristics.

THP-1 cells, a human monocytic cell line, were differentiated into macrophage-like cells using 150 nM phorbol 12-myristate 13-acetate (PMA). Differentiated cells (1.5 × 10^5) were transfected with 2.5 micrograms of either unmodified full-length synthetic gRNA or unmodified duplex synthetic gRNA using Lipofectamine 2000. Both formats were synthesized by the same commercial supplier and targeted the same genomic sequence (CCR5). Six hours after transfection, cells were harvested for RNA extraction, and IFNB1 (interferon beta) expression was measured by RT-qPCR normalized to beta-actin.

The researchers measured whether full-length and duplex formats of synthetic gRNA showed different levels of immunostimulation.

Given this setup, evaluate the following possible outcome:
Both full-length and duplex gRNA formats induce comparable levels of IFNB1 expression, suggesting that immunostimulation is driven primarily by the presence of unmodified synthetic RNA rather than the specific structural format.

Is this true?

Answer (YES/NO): NO